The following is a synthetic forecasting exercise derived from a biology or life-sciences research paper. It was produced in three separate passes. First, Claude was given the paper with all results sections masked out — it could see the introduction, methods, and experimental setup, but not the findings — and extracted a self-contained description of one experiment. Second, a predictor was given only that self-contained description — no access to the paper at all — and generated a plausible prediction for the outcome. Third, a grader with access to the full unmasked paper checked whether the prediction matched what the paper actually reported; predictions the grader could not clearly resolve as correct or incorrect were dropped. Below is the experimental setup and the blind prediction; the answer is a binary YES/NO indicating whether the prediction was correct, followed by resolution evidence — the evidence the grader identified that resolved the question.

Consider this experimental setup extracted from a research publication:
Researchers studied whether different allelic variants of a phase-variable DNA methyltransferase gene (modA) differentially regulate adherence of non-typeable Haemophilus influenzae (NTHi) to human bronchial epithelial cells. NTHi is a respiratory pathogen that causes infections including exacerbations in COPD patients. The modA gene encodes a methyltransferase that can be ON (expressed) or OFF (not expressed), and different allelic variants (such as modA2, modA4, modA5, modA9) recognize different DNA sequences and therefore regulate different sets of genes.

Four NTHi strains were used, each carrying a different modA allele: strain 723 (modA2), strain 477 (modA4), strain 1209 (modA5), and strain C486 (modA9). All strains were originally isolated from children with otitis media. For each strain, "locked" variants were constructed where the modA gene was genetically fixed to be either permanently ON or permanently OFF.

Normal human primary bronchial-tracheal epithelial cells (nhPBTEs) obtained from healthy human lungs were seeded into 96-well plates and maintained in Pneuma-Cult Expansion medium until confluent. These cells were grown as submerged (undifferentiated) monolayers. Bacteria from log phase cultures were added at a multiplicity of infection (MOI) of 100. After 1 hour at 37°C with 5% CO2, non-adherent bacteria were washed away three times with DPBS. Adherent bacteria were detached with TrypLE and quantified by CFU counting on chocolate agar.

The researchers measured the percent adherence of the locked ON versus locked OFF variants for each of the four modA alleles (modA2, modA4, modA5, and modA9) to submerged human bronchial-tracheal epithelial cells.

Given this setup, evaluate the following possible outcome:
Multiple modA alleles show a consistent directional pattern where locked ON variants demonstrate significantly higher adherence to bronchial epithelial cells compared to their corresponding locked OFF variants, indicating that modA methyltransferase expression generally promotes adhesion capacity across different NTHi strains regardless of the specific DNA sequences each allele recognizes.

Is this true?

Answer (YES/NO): NO